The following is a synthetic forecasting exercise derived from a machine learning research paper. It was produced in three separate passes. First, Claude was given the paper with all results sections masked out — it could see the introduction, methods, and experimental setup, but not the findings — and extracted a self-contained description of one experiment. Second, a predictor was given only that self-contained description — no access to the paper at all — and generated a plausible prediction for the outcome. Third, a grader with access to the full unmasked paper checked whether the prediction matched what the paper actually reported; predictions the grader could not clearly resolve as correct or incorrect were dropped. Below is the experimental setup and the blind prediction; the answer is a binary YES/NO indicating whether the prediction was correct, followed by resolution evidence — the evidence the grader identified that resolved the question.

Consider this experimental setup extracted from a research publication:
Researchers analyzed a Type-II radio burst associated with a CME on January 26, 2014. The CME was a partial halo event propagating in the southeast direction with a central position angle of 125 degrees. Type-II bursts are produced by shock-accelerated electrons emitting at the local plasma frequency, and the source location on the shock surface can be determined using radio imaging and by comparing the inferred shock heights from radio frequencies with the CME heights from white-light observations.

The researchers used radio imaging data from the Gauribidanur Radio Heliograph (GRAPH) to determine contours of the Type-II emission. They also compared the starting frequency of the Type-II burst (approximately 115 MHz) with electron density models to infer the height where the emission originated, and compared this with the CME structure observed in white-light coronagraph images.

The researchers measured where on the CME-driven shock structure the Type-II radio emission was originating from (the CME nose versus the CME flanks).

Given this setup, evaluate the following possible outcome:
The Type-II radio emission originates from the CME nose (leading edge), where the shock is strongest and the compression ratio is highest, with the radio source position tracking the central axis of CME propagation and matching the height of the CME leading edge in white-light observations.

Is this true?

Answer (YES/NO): NO